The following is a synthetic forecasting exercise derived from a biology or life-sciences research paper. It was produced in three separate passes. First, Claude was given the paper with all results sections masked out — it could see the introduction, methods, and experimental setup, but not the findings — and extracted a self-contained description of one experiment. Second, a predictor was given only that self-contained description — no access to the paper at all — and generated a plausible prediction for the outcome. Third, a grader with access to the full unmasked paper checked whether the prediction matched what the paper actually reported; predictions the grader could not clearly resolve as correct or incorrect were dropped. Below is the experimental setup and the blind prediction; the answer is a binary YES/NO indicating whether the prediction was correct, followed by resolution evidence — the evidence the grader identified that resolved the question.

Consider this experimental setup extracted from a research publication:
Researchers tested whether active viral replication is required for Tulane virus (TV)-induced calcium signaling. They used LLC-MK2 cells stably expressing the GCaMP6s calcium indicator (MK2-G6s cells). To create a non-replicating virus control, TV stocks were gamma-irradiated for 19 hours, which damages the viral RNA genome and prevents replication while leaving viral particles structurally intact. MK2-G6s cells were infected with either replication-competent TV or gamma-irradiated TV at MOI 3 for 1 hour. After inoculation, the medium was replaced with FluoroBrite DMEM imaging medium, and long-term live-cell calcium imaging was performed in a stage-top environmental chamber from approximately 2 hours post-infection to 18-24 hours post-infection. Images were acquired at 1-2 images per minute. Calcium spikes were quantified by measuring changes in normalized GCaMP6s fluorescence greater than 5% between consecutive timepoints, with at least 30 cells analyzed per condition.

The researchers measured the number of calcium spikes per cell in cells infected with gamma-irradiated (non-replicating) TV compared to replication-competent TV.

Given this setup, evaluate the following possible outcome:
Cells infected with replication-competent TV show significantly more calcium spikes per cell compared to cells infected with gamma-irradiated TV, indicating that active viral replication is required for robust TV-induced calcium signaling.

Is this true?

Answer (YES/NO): YES